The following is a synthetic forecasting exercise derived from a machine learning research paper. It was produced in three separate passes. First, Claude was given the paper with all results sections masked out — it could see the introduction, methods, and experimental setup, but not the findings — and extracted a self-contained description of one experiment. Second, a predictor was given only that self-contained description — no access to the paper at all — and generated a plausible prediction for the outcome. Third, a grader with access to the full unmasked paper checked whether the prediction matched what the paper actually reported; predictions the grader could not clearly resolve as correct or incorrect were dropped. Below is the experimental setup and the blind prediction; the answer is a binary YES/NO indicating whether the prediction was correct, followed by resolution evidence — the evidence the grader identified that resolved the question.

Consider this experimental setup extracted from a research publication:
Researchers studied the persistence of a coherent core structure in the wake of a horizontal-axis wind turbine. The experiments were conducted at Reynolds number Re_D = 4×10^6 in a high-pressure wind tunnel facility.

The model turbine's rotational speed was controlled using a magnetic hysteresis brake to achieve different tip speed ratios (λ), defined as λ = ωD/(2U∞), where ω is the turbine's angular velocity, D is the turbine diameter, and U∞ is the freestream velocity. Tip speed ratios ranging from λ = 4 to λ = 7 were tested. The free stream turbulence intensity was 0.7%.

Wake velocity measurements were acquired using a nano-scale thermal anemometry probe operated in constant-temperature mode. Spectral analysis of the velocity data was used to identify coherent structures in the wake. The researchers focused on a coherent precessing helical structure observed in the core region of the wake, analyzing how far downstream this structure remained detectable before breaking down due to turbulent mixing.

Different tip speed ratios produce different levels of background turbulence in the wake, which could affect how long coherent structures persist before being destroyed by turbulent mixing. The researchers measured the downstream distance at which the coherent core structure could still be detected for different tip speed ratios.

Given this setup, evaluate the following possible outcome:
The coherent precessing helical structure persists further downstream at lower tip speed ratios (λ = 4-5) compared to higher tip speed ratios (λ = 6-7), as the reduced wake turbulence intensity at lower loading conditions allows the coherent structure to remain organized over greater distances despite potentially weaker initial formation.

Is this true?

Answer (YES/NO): NO